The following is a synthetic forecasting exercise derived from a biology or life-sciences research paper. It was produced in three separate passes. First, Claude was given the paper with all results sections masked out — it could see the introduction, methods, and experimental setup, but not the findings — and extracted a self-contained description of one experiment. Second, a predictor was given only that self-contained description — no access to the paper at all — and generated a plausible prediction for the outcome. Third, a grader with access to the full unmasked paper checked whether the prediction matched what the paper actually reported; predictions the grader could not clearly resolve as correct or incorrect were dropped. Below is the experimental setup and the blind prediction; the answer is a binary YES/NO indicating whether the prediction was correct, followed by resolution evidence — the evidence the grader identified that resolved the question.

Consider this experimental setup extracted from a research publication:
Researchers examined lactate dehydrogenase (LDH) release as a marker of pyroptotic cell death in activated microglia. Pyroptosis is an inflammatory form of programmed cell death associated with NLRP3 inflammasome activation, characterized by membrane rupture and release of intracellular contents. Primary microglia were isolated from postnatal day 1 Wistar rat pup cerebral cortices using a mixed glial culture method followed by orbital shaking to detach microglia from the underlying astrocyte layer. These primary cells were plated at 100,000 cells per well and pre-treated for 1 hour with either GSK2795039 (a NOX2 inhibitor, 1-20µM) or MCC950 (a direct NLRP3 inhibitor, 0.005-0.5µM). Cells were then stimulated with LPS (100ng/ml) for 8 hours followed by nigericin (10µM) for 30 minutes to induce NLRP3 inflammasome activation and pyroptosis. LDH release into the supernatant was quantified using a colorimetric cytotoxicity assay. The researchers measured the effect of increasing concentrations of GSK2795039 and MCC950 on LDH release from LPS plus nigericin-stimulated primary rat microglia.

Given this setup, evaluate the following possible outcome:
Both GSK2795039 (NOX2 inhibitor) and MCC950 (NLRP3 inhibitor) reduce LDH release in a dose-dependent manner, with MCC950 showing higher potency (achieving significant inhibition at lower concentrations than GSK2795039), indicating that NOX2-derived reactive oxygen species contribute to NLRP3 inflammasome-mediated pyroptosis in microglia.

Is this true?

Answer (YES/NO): NO